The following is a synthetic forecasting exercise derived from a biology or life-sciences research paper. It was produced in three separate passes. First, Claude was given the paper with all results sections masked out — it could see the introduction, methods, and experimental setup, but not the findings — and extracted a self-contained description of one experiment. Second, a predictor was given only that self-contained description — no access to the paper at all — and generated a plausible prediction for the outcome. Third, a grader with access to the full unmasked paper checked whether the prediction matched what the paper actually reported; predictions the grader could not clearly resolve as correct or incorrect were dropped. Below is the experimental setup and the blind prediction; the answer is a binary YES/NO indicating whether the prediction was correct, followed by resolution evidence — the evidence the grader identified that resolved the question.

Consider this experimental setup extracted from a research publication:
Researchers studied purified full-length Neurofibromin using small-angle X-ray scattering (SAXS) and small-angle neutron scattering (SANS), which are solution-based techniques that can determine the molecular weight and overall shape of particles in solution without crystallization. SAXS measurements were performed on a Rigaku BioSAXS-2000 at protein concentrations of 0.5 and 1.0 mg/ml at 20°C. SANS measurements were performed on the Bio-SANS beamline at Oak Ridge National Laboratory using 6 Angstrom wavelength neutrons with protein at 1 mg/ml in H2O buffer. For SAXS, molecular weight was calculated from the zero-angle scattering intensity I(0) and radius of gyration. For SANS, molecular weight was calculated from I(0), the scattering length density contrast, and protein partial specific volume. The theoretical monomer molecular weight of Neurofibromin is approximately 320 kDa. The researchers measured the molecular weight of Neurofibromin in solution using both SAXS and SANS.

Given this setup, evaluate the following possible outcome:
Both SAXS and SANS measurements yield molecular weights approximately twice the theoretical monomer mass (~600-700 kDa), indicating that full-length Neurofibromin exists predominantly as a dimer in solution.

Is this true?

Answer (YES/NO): YES